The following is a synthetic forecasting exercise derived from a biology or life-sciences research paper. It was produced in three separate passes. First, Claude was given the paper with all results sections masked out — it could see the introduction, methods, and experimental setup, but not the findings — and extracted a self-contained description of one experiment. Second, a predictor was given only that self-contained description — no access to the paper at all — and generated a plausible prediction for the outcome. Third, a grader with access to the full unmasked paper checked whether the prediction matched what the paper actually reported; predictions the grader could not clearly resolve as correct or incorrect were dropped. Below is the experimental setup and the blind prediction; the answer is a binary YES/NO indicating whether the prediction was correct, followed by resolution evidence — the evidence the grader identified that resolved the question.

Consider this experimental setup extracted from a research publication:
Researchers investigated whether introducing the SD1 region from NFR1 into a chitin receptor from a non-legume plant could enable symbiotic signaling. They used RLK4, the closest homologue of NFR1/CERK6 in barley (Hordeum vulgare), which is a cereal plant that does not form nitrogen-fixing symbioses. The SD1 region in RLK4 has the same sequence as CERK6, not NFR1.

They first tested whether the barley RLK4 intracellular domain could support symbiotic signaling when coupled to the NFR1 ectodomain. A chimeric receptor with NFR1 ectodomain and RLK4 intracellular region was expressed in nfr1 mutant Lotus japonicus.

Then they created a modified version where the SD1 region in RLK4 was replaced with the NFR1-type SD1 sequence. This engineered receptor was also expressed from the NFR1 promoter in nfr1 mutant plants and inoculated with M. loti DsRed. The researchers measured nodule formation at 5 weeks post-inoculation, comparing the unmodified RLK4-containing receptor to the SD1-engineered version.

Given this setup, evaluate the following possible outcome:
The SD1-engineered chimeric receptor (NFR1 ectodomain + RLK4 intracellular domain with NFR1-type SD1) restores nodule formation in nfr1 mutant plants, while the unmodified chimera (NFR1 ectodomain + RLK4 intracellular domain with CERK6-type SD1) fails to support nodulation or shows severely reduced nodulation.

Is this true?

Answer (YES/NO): YES